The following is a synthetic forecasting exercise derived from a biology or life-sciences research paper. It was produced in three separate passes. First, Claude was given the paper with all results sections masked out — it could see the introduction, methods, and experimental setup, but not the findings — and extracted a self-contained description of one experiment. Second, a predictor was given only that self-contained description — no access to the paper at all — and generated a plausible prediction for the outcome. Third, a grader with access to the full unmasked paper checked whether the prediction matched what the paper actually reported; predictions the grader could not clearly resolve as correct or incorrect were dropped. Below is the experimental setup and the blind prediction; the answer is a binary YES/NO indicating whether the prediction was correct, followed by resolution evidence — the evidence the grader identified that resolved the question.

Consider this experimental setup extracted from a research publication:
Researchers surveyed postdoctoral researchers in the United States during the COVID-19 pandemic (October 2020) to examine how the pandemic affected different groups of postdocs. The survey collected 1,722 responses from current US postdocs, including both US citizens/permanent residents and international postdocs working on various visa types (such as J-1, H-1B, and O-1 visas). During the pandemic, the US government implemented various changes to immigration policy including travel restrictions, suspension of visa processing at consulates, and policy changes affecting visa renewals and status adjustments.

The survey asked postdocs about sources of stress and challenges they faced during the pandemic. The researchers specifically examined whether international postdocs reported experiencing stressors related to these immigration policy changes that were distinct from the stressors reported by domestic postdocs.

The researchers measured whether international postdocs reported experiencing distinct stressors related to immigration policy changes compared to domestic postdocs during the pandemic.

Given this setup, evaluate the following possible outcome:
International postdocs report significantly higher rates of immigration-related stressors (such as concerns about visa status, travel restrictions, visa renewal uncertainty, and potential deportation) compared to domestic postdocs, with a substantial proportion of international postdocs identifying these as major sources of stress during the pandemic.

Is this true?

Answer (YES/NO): YES